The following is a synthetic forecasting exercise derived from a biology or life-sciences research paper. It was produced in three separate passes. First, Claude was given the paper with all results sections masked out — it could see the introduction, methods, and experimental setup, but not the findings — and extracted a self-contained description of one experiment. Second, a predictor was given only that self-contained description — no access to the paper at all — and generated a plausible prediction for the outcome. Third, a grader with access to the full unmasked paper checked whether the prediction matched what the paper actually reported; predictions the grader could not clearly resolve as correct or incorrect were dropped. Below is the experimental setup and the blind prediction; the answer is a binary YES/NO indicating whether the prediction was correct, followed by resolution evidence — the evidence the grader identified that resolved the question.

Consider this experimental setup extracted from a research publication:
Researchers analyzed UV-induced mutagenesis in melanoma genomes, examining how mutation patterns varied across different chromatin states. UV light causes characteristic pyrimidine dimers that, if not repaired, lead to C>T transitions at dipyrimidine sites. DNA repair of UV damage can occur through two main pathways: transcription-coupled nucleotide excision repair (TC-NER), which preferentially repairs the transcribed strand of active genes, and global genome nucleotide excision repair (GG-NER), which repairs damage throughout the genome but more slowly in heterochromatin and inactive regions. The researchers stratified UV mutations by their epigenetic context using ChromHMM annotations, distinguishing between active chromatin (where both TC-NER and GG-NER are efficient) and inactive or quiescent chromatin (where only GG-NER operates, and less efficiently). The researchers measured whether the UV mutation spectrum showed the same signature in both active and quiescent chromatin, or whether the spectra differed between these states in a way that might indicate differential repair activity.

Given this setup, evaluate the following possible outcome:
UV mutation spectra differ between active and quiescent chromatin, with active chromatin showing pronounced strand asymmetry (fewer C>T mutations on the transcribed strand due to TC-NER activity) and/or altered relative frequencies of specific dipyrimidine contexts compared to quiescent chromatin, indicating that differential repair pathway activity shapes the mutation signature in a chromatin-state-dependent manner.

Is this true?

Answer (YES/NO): YES